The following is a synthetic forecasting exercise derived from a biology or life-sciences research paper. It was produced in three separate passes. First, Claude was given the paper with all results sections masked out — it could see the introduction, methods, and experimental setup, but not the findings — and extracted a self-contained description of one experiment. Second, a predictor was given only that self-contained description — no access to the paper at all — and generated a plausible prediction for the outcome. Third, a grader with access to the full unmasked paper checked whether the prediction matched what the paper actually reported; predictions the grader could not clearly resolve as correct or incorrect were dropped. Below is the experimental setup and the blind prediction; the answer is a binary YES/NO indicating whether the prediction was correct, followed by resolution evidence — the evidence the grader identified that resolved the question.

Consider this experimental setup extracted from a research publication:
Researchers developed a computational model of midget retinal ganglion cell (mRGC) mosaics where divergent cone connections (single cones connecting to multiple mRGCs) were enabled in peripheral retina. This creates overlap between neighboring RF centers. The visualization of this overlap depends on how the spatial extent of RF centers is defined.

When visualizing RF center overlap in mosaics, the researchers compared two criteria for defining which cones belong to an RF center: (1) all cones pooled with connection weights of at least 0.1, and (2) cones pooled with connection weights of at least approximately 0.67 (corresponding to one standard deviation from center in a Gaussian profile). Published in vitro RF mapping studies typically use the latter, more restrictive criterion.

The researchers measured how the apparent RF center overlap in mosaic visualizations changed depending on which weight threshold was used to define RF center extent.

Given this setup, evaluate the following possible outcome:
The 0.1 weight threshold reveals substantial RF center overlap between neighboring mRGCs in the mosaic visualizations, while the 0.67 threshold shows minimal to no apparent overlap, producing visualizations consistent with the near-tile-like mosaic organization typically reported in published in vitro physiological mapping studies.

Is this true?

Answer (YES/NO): NO